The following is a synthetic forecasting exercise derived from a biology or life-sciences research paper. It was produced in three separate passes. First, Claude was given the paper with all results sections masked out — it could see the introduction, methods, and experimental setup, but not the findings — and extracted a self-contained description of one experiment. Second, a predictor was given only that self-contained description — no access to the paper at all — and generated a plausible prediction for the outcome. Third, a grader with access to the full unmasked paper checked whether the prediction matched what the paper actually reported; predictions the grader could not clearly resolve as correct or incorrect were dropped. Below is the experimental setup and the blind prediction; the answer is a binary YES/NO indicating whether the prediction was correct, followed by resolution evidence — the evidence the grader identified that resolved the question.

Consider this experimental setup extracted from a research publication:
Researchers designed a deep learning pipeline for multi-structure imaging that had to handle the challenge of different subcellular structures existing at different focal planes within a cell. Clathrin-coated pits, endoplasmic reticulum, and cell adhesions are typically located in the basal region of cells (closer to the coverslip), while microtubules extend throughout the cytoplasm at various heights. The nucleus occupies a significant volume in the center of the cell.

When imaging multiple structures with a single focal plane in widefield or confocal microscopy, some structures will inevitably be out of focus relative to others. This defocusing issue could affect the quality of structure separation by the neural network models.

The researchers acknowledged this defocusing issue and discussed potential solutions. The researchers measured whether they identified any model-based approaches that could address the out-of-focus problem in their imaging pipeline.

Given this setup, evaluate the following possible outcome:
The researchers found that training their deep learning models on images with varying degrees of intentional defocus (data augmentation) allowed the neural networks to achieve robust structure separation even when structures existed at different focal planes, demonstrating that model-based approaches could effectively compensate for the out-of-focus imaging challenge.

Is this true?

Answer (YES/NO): NO